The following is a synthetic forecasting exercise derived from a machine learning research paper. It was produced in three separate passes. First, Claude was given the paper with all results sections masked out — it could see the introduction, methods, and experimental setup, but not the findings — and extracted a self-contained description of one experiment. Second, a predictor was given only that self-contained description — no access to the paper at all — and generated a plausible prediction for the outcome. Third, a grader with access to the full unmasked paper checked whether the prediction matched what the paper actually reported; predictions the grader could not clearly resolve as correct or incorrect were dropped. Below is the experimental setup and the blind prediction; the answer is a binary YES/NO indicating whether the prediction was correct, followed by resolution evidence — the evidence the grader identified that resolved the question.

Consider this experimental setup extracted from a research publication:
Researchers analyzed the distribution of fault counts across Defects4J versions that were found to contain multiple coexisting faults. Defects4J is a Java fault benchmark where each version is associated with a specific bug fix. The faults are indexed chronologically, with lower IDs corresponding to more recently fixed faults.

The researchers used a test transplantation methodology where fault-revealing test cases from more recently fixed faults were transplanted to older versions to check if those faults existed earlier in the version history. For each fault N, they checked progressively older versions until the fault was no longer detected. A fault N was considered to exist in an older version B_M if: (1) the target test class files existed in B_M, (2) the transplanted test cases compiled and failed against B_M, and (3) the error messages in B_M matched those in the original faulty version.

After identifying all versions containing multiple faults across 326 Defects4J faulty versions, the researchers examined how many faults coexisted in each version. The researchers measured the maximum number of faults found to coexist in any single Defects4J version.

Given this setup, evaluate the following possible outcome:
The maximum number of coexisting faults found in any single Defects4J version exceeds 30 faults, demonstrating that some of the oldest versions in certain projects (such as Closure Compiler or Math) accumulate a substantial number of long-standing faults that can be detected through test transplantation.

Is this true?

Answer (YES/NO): NO